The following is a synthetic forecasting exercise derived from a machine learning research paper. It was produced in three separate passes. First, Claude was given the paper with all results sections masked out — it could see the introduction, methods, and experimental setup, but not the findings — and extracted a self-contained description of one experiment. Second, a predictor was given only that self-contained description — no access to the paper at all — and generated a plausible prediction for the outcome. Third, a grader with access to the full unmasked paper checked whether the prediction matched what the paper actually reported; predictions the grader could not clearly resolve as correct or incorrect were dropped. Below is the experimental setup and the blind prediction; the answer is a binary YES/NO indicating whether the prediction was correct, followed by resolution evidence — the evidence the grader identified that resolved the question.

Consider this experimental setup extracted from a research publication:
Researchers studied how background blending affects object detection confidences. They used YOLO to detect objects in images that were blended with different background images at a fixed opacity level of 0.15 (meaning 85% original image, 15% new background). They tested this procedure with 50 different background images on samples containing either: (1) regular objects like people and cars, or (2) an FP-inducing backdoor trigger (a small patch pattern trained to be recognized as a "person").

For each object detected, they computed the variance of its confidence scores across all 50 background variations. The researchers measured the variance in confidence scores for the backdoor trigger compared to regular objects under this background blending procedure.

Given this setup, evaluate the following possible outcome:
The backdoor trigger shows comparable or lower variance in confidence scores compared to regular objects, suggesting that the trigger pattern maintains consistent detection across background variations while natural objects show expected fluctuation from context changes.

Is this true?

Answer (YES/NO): YES